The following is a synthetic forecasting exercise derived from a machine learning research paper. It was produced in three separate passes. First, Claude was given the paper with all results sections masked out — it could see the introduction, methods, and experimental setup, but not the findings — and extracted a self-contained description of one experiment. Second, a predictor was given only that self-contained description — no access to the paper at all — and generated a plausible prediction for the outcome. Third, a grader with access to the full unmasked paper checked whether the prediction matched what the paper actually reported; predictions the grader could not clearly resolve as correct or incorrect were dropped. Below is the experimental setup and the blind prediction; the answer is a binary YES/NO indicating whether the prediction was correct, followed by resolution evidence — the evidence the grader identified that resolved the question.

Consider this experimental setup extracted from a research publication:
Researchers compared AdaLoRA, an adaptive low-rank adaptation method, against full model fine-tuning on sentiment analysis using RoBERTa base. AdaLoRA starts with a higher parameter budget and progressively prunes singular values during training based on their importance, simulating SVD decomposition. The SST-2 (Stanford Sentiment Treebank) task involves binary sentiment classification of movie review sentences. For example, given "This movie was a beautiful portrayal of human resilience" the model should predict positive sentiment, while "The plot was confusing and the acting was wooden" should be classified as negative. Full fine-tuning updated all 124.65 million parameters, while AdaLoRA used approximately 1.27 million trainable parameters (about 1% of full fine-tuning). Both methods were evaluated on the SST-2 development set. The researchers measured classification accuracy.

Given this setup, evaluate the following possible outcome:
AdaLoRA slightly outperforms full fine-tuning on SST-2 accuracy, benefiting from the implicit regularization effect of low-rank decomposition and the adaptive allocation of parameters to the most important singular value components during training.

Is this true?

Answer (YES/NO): YES